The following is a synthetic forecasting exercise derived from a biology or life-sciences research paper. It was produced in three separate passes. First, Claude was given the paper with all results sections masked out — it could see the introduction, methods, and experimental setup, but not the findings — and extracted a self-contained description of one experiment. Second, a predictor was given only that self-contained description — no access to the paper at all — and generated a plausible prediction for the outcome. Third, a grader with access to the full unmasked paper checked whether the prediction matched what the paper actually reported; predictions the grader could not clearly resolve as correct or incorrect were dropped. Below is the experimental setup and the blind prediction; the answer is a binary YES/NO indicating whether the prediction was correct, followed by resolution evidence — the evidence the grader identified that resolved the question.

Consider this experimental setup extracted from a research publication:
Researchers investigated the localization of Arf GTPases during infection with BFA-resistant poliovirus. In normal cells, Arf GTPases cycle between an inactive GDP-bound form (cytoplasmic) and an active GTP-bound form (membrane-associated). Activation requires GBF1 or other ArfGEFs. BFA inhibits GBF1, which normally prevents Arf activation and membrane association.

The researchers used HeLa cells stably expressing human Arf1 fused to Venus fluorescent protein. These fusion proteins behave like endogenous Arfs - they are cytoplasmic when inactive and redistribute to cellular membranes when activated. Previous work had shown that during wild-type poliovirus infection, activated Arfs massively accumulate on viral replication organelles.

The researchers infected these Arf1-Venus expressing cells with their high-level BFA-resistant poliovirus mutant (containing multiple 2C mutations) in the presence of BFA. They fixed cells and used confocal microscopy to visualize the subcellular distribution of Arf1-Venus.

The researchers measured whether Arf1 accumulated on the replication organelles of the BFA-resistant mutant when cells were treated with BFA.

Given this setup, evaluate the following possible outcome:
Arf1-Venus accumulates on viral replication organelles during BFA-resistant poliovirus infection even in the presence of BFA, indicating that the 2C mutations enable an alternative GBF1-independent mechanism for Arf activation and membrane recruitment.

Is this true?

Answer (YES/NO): YES